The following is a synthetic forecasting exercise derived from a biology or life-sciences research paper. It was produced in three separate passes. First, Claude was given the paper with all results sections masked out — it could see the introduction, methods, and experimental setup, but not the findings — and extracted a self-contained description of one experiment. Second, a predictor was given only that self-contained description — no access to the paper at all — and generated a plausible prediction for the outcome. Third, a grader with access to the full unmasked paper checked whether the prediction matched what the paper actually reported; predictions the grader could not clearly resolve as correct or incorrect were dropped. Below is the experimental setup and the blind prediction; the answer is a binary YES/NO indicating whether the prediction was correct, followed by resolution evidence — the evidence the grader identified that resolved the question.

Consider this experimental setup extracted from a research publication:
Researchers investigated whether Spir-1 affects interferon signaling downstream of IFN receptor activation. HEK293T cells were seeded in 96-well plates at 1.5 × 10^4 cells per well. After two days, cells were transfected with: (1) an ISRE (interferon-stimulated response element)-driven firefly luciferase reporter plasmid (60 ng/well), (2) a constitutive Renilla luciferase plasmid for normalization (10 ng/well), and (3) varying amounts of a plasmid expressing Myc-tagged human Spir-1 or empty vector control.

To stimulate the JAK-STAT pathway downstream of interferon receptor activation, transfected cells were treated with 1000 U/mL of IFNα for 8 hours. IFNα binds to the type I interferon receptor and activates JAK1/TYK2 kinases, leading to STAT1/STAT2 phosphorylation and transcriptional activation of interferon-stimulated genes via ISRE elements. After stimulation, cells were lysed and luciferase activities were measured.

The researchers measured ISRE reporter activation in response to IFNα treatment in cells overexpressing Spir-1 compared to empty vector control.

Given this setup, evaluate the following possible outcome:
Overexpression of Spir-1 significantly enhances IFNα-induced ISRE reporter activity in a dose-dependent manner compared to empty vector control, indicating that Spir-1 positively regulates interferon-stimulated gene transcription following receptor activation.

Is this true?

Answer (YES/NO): NO